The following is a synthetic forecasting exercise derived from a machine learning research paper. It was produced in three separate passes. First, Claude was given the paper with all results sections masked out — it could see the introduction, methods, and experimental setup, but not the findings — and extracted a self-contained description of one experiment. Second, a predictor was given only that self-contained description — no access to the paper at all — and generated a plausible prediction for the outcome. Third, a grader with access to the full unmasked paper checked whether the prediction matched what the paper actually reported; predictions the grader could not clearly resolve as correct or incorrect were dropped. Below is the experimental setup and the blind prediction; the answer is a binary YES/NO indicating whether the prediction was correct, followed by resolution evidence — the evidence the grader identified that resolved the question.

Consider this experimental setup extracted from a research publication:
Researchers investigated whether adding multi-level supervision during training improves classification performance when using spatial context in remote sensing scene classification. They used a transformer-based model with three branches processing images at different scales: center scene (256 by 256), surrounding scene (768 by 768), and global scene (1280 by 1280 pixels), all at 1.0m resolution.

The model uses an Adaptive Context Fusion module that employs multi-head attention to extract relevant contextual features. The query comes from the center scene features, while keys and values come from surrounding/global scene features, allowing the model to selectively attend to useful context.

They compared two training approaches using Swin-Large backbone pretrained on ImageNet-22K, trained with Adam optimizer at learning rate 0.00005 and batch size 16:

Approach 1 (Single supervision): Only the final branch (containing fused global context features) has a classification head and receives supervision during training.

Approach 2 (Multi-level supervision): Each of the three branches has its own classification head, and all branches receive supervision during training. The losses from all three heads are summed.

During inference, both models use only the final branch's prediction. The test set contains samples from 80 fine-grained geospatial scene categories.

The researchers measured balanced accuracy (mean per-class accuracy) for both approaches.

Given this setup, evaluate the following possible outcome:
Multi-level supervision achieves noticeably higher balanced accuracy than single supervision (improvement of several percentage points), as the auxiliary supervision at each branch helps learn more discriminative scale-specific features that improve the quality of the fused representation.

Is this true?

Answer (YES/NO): YES